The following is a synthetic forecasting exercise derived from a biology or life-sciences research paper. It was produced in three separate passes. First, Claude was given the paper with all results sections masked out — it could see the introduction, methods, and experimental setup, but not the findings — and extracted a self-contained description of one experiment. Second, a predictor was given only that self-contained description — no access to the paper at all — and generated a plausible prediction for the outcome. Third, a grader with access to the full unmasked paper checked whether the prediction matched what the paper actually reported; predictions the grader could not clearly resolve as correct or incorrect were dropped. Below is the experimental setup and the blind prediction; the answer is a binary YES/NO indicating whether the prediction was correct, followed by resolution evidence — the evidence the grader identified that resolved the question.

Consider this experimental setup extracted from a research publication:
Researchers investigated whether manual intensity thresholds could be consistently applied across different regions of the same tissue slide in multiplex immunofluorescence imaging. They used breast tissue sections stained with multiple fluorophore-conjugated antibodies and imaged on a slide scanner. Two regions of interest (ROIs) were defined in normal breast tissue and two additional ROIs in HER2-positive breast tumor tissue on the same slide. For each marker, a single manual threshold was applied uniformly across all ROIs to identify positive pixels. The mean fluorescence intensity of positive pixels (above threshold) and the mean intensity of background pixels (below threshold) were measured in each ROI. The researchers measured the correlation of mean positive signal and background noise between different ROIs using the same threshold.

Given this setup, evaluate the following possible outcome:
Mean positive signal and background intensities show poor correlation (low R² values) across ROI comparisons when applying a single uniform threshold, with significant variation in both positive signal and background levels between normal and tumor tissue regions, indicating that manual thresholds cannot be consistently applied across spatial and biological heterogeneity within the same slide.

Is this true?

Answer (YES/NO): NO